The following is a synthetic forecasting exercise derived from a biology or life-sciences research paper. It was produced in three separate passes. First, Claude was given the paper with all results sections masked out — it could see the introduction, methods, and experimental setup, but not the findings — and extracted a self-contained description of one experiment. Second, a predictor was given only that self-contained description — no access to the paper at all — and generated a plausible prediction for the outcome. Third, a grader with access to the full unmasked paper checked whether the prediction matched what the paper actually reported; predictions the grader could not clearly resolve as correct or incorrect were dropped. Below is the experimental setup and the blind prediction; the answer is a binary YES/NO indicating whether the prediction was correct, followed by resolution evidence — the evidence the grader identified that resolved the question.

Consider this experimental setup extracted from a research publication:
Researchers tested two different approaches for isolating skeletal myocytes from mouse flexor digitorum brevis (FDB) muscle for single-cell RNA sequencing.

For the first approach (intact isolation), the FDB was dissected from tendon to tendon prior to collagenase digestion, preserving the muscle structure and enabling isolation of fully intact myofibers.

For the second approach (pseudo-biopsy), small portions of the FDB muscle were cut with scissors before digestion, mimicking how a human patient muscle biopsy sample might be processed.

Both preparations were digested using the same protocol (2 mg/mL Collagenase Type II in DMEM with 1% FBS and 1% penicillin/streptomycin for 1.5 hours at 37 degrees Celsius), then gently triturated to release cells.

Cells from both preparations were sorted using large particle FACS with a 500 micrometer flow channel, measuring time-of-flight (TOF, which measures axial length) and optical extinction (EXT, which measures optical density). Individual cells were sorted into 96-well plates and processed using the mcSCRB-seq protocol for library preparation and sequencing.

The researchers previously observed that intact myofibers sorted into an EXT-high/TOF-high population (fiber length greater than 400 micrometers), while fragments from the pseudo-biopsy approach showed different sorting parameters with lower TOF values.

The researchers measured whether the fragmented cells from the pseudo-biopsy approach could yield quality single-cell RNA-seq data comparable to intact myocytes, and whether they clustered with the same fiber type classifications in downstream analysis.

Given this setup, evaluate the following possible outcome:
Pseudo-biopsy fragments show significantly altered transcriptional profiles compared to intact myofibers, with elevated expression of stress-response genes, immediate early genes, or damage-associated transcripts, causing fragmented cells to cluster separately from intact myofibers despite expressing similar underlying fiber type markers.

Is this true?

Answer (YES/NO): NO